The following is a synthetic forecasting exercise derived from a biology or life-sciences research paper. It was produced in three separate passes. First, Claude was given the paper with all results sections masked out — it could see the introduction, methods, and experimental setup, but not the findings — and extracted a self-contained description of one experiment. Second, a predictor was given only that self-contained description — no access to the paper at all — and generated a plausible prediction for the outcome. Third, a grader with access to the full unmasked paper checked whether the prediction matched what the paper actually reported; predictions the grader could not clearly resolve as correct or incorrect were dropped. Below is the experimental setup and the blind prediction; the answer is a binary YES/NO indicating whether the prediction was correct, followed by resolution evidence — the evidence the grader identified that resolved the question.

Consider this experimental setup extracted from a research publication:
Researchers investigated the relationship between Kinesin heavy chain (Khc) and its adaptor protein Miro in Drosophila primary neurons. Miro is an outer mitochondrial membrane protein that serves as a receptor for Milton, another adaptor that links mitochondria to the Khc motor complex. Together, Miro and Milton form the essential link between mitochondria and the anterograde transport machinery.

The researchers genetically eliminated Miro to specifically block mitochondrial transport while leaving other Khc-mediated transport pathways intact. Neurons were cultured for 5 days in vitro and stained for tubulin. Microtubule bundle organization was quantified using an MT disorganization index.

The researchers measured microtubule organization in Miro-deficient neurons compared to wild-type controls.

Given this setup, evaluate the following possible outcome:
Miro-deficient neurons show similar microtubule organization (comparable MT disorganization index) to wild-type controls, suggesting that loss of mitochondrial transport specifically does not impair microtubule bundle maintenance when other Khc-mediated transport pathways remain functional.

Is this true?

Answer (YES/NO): NO